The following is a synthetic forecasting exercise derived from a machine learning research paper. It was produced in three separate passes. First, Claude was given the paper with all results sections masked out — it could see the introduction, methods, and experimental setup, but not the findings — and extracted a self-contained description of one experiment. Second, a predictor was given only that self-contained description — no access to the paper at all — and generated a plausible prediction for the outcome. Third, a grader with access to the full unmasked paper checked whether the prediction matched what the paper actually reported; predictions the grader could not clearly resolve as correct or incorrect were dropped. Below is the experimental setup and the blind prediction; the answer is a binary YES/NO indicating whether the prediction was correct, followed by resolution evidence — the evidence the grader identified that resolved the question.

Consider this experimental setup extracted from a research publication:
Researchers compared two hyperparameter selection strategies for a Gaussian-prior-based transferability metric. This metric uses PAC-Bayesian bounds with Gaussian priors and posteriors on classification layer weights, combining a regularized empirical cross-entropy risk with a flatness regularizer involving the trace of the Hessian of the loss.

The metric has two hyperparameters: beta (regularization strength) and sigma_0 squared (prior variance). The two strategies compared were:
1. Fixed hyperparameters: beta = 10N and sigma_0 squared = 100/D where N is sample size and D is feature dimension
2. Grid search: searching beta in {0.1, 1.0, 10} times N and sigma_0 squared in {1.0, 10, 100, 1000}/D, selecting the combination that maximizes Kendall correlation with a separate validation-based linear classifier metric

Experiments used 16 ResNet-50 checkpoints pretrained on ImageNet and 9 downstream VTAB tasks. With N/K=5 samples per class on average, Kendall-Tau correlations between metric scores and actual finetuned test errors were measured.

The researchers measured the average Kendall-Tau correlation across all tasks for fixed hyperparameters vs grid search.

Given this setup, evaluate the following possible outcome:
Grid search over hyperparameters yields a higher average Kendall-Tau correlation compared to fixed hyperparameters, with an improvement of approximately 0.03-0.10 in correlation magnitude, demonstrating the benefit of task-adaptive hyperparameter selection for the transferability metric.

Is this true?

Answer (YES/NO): NO